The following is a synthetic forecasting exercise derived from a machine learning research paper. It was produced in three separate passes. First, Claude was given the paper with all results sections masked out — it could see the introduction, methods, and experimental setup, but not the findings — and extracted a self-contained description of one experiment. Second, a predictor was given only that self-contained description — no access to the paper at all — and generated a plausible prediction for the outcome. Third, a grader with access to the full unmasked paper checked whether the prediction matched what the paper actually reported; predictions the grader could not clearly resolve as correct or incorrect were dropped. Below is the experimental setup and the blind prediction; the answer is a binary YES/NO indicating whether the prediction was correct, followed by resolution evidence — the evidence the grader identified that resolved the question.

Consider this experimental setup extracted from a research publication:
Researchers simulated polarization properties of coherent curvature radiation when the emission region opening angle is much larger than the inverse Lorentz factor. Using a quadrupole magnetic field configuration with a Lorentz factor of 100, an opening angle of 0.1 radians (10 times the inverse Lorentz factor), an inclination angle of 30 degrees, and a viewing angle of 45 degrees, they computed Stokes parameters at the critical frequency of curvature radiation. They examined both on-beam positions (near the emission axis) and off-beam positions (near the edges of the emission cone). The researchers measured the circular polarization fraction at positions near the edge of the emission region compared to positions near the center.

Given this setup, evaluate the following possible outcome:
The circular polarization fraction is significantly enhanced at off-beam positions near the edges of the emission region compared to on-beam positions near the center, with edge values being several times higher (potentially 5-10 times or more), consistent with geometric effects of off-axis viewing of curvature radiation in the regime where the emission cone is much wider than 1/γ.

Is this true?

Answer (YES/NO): YES